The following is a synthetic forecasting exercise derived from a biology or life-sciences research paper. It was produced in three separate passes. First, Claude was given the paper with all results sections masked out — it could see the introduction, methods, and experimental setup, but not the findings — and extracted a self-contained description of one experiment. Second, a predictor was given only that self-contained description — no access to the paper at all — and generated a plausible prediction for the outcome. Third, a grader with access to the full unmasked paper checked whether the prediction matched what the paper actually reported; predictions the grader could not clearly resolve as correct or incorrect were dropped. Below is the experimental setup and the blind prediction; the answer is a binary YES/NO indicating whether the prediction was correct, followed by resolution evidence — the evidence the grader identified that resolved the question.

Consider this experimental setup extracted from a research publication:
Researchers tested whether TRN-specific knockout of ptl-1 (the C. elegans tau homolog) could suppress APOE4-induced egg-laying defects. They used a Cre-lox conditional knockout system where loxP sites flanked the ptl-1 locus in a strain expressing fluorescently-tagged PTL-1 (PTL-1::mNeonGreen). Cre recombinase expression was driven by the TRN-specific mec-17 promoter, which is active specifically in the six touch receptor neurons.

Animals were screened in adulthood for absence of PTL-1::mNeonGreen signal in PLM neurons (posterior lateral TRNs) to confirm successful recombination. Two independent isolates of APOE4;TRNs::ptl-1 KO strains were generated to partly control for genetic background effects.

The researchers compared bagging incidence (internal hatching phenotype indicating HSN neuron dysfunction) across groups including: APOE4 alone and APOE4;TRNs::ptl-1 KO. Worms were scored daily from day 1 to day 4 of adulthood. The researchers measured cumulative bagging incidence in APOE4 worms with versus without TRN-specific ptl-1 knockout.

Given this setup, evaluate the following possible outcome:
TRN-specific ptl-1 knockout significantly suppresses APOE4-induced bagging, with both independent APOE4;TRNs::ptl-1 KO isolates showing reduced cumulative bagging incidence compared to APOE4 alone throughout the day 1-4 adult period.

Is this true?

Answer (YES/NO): YES